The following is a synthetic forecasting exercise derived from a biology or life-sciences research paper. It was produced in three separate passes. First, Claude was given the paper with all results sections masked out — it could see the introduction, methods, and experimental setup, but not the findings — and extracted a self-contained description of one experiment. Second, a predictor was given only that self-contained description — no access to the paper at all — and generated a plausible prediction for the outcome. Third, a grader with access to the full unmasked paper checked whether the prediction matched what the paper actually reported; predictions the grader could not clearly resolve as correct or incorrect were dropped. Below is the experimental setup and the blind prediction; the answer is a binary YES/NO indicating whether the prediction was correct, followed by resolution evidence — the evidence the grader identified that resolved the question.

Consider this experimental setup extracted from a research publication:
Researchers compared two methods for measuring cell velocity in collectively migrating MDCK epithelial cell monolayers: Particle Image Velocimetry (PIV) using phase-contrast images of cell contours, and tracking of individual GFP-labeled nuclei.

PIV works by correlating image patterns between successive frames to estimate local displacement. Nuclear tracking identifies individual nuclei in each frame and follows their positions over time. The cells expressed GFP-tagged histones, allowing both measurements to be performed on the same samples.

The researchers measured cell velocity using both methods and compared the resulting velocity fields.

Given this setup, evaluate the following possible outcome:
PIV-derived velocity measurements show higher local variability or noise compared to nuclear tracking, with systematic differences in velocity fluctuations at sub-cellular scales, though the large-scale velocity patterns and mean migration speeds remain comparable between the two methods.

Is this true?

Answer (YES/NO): NO